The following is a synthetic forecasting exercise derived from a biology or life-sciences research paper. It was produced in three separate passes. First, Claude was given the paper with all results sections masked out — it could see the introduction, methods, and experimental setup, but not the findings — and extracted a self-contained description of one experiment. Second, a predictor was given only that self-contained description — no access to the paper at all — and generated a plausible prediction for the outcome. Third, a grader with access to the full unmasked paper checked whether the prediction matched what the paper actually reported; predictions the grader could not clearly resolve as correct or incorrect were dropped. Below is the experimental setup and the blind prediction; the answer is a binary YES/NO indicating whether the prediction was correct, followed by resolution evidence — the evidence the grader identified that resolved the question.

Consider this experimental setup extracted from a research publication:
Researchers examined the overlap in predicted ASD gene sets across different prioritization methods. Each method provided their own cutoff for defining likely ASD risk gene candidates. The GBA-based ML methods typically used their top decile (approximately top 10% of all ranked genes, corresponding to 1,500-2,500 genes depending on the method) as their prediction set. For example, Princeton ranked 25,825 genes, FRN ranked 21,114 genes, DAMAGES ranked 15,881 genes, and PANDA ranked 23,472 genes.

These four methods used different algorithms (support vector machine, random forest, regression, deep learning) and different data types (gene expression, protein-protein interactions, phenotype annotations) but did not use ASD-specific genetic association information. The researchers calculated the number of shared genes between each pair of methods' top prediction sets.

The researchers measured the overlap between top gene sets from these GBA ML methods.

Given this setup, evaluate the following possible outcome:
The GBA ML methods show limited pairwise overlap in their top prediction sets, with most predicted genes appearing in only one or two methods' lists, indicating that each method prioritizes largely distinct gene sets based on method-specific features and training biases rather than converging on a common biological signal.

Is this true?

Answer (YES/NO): YES